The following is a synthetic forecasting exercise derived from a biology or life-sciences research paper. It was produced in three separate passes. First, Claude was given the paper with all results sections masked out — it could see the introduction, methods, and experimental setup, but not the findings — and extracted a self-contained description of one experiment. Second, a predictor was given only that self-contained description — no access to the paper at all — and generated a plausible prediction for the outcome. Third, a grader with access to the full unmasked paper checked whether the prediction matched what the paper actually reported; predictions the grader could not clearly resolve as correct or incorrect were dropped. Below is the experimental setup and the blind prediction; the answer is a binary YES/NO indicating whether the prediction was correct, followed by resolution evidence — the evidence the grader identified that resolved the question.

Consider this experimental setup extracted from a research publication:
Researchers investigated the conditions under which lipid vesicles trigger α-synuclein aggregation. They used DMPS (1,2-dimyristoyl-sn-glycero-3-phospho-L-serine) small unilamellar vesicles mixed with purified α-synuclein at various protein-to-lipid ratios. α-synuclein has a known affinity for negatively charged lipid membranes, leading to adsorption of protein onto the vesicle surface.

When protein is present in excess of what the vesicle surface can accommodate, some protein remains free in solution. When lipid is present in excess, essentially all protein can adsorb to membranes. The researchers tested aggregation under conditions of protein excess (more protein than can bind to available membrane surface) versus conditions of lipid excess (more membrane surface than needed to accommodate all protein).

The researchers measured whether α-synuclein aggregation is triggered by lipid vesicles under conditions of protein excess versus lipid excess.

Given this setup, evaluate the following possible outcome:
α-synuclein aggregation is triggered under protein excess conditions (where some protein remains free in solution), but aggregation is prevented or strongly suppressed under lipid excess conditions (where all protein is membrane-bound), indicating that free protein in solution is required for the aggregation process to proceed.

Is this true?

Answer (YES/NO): YES